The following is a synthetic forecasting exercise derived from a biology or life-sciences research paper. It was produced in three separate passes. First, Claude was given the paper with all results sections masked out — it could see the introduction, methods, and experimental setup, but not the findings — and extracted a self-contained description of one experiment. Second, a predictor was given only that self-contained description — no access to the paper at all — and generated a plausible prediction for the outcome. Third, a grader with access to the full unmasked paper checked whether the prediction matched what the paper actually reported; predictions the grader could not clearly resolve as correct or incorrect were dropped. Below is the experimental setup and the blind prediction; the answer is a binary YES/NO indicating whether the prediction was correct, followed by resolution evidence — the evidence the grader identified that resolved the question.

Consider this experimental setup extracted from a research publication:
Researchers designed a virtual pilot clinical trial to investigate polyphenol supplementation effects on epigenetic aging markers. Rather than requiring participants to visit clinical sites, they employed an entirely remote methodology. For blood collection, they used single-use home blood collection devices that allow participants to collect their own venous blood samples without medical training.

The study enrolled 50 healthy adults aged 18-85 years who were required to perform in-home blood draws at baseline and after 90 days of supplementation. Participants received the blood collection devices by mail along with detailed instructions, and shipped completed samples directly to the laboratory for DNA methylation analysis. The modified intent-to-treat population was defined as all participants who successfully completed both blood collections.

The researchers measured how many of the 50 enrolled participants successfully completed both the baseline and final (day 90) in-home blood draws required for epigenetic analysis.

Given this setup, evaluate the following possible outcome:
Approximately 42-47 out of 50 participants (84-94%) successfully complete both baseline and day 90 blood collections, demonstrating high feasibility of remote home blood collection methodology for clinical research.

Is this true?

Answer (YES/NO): YES